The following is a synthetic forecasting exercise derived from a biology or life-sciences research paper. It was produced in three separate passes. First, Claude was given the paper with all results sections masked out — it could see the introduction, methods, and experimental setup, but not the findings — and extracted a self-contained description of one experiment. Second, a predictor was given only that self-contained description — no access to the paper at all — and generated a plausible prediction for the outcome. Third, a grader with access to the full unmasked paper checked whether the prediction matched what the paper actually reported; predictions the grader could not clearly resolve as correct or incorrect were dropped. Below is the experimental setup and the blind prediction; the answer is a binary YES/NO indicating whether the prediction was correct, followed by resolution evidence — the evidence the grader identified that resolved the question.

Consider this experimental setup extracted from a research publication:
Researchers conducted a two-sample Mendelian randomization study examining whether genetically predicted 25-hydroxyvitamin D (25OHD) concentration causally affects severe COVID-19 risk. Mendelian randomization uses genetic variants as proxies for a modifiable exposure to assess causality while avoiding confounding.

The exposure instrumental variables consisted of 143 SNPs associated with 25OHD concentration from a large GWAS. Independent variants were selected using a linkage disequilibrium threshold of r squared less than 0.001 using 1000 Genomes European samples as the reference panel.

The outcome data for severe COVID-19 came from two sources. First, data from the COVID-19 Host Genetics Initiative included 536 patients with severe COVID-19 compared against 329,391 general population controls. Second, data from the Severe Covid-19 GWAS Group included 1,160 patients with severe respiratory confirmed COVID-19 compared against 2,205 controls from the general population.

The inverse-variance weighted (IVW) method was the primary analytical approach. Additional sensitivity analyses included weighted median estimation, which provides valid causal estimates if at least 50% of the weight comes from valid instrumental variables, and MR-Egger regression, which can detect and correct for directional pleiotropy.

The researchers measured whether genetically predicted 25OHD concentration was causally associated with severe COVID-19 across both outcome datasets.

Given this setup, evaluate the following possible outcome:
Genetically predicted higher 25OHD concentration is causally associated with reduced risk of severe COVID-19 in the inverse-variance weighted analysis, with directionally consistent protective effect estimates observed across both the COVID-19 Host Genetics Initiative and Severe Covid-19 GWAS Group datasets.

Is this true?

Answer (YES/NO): NO